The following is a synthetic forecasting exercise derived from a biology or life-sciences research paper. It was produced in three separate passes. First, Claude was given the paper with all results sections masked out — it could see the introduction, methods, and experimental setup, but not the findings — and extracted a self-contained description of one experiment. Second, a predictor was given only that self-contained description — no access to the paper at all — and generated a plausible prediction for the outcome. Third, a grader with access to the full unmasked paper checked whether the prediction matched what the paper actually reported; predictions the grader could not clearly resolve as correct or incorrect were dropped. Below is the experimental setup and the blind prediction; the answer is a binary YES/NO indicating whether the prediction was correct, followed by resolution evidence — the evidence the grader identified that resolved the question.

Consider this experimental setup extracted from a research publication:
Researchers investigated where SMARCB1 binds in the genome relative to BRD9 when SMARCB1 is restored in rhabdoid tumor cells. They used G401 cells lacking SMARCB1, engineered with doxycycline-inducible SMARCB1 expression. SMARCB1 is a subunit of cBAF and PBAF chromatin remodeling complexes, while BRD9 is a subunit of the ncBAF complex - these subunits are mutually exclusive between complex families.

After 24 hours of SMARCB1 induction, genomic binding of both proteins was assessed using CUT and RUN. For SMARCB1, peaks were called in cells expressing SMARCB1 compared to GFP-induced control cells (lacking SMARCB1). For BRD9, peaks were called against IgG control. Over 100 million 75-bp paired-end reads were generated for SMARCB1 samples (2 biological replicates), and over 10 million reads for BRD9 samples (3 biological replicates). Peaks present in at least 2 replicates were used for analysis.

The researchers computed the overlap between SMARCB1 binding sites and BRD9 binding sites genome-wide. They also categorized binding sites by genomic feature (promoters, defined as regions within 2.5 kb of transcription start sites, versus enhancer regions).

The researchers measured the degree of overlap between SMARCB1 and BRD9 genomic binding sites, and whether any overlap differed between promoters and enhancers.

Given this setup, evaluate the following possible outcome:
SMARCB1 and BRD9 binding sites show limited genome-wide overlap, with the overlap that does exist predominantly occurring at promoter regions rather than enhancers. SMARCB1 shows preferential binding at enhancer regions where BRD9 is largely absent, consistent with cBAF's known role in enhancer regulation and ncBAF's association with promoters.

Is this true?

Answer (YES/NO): NO